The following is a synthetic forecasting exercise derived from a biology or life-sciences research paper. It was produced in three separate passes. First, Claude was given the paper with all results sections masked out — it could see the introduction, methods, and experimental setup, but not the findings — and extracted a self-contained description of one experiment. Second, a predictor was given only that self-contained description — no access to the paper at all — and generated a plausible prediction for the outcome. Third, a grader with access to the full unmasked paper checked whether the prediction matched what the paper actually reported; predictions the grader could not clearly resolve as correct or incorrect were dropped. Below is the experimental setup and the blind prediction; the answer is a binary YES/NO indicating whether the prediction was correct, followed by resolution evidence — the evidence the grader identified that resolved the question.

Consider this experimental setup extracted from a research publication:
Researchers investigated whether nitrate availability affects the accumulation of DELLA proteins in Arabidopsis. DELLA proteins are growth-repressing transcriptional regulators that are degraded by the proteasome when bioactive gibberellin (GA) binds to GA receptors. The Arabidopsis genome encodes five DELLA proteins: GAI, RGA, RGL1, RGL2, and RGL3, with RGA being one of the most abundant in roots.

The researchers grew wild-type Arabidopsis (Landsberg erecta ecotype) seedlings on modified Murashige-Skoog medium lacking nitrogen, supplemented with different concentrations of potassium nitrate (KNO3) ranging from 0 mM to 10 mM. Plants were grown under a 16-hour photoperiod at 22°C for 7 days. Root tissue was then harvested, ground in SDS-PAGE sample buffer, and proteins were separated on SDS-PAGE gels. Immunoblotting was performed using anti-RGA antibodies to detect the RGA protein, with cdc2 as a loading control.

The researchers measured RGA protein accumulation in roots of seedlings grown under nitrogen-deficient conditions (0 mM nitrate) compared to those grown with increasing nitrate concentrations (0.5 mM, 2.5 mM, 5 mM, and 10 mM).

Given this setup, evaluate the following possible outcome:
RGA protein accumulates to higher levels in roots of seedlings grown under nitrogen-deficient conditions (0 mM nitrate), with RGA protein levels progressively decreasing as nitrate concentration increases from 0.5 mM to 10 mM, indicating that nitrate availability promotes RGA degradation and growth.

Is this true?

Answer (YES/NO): YES